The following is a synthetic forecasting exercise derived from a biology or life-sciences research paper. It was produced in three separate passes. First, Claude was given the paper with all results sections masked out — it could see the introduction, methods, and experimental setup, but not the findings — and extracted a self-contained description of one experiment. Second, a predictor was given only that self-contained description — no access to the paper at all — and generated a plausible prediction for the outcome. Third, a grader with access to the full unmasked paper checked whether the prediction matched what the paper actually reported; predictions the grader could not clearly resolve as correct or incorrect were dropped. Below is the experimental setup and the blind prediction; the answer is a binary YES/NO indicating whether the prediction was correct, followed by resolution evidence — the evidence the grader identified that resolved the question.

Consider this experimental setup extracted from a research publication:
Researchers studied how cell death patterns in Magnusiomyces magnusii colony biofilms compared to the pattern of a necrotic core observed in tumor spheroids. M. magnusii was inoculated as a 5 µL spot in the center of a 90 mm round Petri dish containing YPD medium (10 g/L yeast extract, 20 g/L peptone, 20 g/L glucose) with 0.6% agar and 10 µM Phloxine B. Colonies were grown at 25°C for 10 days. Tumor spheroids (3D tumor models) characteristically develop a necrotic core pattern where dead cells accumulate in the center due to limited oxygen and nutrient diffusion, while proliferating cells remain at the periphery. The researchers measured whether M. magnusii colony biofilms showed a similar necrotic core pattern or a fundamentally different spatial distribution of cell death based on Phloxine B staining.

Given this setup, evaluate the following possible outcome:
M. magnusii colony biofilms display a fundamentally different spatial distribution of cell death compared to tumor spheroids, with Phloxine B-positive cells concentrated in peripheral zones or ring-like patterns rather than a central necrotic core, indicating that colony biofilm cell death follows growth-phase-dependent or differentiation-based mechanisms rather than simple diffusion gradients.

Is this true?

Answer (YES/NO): NO